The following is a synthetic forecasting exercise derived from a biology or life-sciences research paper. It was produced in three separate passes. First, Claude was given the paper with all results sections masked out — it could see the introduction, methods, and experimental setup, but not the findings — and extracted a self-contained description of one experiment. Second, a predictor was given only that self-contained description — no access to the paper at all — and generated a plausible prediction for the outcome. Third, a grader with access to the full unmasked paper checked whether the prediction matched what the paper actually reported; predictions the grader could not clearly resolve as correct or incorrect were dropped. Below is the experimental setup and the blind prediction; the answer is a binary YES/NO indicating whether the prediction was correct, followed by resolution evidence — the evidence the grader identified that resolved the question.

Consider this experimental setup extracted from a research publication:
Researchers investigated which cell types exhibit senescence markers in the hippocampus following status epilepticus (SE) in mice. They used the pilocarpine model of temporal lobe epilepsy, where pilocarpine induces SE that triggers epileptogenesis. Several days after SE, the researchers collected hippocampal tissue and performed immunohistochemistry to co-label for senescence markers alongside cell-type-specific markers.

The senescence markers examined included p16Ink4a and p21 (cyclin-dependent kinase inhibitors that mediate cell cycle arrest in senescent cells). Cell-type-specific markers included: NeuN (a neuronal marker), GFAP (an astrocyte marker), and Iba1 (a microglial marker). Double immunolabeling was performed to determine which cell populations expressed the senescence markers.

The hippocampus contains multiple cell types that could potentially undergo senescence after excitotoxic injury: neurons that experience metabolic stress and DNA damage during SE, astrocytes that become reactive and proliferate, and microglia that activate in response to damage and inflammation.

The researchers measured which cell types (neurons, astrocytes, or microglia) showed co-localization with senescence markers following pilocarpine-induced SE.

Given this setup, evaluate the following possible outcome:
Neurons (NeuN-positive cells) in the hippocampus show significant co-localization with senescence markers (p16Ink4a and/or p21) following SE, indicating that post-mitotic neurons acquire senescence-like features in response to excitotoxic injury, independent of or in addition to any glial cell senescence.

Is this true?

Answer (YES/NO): NO